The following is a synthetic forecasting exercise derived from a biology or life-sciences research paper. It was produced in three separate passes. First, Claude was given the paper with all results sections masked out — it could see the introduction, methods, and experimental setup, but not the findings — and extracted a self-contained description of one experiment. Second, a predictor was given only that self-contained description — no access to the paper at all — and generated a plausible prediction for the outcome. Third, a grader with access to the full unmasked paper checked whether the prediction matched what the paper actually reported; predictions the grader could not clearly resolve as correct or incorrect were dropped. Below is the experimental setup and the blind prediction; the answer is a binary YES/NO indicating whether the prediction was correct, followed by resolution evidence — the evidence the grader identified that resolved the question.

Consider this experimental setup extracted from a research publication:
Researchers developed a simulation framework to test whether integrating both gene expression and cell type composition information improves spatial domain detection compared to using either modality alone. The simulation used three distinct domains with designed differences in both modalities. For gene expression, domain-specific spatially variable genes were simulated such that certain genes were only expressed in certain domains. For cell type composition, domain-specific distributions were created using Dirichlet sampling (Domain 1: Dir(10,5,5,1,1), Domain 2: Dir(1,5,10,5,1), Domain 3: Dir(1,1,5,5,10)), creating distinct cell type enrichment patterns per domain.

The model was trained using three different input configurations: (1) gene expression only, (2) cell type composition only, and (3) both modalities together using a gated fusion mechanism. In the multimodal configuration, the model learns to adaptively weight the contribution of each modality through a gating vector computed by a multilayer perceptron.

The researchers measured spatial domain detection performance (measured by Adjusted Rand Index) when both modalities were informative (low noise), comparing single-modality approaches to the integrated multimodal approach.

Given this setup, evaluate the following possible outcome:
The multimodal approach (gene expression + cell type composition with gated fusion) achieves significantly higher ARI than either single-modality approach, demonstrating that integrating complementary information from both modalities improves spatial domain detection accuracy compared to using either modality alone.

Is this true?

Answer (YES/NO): YES